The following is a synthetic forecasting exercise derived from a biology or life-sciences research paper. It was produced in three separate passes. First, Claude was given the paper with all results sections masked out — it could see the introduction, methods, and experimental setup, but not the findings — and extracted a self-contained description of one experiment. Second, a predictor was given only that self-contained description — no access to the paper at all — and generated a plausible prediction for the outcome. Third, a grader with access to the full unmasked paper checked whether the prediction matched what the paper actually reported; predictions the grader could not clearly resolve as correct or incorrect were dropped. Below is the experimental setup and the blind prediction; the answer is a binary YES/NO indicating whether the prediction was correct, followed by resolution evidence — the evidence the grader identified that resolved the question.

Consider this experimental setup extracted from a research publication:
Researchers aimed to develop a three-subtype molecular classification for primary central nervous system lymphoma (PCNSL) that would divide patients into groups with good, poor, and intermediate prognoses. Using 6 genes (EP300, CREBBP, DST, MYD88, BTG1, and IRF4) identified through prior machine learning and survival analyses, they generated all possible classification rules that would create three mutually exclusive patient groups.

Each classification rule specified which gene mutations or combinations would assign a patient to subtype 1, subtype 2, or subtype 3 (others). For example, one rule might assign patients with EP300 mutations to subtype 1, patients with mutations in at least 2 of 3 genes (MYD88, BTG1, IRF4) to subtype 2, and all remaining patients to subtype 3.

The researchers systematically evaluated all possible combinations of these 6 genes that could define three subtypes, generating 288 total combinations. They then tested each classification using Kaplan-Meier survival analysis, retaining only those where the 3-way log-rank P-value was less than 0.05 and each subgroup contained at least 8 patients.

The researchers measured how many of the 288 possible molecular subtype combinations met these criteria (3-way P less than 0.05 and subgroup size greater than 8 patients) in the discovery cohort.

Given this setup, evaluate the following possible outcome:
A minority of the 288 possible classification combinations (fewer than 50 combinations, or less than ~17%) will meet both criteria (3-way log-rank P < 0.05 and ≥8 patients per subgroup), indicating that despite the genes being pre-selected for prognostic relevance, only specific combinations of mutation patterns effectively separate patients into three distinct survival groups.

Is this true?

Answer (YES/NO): YES